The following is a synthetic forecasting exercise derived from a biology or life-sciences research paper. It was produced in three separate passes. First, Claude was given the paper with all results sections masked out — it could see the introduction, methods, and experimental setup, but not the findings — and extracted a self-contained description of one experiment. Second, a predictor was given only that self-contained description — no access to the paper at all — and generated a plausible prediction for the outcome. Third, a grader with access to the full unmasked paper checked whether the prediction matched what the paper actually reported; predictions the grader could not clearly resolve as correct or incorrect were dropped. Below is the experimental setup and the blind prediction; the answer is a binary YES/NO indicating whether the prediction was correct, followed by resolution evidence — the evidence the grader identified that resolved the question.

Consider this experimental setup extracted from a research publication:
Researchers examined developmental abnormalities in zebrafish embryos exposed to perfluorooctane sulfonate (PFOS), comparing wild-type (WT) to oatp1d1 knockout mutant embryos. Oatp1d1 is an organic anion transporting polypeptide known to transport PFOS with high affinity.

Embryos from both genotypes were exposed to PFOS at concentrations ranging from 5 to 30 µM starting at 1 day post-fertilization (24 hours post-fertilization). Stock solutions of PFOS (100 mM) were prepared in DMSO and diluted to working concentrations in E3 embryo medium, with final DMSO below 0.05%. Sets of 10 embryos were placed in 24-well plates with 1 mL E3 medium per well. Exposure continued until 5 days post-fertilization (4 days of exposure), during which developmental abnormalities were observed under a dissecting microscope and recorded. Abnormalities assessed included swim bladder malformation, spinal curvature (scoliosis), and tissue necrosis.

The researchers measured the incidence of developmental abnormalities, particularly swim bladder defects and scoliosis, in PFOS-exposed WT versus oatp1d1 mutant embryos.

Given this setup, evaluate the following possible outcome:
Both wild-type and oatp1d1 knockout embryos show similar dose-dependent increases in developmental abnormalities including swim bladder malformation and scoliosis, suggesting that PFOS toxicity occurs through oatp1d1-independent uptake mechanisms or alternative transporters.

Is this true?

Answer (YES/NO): NO